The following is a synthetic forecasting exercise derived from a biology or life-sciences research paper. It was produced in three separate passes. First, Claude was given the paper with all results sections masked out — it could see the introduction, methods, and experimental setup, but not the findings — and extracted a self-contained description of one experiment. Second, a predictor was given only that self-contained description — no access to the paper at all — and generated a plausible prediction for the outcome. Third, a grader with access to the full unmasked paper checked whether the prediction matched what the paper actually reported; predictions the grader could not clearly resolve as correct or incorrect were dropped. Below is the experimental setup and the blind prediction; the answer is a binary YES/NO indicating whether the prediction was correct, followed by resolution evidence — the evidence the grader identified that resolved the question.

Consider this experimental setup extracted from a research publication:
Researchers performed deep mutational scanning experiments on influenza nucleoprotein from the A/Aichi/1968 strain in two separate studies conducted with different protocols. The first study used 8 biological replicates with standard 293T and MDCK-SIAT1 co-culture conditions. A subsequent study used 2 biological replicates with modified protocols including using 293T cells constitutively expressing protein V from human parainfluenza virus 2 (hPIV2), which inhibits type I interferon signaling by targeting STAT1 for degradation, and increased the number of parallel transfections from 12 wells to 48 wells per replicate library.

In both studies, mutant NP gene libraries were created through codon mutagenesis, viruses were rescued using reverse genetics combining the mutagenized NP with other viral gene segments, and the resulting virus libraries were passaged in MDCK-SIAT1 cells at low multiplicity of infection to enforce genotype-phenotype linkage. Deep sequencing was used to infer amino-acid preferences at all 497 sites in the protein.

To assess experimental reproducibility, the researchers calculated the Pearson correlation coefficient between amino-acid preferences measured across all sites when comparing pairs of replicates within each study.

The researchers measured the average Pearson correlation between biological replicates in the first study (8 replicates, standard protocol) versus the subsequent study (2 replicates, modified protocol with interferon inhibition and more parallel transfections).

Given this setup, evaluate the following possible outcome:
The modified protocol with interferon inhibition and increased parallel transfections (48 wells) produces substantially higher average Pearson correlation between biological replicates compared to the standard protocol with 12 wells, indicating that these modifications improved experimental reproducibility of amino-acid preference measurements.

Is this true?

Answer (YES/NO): YES